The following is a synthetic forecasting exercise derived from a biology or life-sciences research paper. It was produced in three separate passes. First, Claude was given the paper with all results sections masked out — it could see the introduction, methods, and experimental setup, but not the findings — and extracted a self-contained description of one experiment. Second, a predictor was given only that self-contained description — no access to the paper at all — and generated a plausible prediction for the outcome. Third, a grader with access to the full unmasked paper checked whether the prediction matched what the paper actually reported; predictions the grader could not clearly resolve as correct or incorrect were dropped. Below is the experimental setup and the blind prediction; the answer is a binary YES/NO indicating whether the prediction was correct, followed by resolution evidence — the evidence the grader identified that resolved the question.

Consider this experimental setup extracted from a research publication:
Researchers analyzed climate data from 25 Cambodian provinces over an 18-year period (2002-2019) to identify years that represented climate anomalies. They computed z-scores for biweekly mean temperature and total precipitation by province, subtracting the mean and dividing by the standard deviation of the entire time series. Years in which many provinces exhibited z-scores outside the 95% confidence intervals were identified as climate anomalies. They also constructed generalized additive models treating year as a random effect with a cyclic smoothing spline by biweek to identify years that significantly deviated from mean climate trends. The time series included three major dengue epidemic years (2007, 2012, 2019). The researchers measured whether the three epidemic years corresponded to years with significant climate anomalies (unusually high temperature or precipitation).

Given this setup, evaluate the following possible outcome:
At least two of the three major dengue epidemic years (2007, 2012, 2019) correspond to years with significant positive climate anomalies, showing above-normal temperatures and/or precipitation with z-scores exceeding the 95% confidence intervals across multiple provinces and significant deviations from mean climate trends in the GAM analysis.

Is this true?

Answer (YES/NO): NO